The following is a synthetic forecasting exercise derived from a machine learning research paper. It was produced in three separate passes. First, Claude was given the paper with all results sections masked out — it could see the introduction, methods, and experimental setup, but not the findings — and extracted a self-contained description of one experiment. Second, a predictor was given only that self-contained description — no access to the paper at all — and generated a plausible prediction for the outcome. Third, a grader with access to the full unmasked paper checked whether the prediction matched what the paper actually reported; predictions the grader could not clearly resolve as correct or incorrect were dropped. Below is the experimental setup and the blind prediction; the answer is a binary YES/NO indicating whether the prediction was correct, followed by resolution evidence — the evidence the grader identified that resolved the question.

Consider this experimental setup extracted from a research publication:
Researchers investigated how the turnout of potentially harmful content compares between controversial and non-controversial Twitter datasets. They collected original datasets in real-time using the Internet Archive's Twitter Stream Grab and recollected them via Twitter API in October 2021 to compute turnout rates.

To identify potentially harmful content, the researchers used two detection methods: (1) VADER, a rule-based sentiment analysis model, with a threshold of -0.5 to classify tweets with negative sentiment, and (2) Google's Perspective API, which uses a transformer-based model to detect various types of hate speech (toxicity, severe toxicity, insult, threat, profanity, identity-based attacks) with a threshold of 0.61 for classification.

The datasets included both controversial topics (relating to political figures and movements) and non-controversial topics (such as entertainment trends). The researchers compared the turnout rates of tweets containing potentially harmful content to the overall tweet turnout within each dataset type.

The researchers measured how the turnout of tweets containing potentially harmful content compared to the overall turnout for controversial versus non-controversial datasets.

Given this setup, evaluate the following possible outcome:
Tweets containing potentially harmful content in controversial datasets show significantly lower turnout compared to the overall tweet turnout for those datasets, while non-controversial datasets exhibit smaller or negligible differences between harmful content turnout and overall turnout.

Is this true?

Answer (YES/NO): NO